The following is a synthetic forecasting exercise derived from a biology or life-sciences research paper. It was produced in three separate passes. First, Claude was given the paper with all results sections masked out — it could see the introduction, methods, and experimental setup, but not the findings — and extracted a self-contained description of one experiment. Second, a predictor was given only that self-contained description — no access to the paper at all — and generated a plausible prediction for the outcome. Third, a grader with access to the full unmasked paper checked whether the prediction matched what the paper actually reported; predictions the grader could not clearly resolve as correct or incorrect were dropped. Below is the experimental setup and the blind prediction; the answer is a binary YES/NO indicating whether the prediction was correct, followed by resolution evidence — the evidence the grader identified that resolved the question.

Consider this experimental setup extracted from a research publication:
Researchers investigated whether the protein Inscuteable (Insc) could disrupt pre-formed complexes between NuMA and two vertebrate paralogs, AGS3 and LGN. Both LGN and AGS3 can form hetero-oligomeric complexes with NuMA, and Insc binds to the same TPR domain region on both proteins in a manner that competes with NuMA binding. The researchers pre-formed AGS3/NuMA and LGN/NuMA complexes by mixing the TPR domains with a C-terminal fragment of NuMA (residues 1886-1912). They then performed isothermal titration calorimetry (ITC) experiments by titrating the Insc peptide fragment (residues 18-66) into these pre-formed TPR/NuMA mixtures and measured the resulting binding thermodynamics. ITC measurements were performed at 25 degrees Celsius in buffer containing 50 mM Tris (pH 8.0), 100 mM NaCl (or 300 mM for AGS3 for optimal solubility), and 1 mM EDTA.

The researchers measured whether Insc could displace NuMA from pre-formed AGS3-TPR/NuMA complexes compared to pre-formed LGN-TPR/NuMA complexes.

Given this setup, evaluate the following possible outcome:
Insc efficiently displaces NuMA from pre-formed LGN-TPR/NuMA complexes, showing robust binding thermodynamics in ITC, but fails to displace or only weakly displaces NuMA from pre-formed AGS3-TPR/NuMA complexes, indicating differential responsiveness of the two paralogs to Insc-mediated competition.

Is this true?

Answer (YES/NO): NO